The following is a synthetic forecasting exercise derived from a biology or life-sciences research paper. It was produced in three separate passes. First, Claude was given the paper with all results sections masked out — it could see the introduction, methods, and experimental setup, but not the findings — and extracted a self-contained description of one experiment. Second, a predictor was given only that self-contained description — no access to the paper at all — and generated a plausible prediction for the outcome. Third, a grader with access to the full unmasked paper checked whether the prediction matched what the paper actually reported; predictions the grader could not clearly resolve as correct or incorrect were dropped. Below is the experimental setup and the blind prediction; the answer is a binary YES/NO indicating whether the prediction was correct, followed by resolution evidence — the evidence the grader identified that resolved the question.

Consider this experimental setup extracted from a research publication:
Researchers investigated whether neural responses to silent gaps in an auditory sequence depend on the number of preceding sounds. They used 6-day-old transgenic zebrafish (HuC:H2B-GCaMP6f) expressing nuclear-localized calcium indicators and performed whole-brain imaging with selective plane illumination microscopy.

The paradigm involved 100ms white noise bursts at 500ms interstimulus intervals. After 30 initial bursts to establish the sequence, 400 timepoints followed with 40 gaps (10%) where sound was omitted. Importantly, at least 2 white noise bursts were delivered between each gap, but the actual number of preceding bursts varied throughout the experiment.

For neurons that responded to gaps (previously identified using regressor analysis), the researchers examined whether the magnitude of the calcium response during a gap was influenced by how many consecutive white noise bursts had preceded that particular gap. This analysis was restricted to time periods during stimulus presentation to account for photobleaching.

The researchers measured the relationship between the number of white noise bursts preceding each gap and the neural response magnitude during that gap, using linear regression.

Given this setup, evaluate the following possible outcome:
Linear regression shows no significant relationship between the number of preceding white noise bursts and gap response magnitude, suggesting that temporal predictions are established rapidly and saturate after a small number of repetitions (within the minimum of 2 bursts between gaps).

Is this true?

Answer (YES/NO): NO